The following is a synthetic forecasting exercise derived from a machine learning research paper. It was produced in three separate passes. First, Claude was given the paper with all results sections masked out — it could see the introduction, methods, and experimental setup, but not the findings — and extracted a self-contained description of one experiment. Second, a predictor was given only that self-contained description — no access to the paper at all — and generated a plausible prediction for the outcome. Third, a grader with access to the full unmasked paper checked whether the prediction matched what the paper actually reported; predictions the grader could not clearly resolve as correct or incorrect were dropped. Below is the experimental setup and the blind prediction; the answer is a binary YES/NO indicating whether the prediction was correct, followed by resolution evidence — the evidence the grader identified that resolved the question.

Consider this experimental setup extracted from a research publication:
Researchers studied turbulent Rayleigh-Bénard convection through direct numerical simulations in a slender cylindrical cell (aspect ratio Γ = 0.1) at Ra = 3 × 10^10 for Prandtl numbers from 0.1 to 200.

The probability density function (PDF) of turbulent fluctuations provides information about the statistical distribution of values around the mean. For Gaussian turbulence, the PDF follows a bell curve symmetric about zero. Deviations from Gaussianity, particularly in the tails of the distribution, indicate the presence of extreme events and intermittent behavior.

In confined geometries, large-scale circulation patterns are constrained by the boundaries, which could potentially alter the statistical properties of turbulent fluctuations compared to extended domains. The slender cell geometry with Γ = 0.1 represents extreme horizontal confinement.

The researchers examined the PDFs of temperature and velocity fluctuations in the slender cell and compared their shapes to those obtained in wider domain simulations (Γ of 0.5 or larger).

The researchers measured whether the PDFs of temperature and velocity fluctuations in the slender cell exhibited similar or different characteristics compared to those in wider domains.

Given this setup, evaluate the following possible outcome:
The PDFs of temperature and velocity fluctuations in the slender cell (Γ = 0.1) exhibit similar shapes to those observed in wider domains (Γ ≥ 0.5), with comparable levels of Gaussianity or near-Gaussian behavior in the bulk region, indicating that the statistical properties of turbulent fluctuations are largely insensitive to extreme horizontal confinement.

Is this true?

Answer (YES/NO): YES